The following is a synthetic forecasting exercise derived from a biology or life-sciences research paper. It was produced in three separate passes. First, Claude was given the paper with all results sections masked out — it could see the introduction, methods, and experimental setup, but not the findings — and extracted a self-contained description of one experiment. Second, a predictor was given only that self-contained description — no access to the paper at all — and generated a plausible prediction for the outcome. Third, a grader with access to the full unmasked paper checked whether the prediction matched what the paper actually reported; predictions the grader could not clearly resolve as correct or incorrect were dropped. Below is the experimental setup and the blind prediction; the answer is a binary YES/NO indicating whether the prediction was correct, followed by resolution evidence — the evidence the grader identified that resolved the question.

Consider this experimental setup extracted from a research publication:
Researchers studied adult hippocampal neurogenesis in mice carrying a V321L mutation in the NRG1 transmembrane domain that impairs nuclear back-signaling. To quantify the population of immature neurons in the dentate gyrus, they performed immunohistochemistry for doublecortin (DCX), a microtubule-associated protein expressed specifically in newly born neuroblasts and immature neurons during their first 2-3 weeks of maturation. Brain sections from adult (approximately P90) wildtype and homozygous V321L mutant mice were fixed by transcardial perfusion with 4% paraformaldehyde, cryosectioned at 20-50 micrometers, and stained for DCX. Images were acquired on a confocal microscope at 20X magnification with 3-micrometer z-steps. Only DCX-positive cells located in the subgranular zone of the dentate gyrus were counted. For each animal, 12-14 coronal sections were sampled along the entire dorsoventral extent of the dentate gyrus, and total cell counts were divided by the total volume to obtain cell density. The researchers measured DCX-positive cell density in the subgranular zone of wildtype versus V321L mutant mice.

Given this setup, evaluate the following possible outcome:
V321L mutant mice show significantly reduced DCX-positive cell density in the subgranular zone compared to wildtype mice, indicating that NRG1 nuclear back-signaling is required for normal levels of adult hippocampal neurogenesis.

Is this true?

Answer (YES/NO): NO